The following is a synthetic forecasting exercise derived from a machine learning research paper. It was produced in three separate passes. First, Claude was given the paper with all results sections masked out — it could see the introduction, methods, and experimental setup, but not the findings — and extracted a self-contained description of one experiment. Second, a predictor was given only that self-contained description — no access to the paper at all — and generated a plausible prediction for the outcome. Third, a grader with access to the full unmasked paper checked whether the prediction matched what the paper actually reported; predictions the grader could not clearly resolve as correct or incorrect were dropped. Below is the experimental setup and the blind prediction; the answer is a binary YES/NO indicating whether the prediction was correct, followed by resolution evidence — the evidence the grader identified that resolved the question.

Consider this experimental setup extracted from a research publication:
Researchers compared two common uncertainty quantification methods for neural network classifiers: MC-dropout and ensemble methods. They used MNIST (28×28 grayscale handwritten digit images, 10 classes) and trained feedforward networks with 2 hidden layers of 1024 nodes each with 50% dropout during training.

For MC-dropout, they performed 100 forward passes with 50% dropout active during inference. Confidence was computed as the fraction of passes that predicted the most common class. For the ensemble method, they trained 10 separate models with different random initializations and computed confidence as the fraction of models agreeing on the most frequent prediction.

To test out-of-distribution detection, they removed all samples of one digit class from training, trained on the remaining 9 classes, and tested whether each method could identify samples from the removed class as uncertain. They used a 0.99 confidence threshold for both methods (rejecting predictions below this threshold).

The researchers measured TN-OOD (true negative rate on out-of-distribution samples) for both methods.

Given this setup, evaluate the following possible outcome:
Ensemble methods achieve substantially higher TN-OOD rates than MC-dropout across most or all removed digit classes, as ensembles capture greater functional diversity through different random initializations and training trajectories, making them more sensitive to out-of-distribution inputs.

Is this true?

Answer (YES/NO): NO